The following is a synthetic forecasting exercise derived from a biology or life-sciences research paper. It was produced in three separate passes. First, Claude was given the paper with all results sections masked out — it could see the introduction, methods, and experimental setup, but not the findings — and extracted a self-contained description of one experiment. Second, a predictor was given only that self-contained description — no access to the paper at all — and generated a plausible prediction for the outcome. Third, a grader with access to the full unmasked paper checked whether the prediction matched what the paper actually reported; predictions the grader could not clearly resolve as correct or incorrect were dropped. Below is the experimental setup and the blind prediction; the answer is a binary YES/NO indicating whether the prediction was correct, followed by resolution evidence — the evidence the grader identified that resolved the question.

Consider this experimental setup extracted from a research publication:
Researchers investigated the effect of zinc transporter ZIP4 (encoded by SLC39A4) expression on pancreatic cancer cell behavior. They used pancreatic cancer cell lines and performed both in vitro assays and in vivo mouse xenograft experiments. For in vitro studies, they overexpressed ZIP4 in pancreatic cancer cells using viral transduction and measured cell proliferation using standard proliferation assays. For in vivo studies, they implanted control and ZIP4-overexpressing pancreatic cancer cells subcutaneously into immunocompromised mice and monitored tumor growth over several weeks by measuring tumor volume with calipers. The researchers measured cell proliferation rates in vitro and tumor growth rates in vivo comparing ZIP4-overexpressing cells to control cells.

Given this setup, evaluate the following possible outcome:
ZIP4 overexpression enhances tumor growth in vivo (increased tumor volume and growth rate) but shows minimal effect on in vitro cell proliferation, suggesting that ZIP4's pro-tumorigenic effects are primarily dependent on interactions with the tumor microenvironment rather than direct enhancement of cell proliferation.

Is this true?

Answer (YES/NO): NO